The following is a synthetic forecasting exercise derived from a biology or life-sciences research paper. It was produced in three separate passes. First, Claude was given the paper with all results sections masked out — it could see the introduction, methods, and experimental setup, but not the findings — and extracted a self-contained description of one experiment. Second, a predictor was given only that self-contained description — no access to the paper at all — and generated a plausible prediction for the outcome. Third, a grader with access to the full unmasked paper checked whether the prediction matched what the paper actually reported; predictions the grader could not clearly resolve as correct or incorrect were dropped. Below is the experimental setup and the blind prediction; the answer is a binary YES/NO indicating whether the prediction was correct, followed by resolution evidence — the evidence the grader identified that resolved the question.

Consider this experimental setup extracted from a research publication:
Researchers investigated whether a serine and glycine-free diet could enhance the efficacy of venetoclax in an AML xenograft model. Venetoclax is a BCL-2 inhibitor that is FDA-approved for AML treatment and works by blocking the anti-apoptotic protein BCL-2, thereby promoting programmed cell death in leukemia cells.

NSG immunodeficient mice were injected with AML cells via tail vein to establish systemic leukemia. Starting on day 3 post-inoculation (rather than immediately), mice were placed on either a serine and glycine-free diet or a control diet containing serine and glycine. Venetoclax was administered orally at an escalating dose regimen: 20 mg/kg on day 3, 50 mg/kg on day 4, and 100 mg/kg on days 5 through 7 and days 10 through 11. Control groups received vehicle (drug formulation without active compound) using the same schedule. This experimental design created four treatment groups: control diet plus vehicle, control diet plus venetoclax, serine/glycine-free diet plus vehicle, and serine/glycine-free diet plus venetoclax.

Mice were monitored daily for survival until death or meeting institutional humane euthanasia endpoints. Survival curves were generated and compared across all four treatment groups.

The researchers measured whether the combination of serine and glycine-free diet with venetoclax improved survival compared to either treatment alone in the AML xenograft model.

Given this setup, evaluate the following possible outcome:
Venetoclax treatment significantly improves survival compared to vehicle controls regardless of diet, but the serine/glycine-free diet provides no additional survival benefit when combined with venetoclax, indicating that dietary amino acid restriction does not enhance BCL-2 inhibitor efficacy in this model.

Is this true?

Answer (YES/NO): NO